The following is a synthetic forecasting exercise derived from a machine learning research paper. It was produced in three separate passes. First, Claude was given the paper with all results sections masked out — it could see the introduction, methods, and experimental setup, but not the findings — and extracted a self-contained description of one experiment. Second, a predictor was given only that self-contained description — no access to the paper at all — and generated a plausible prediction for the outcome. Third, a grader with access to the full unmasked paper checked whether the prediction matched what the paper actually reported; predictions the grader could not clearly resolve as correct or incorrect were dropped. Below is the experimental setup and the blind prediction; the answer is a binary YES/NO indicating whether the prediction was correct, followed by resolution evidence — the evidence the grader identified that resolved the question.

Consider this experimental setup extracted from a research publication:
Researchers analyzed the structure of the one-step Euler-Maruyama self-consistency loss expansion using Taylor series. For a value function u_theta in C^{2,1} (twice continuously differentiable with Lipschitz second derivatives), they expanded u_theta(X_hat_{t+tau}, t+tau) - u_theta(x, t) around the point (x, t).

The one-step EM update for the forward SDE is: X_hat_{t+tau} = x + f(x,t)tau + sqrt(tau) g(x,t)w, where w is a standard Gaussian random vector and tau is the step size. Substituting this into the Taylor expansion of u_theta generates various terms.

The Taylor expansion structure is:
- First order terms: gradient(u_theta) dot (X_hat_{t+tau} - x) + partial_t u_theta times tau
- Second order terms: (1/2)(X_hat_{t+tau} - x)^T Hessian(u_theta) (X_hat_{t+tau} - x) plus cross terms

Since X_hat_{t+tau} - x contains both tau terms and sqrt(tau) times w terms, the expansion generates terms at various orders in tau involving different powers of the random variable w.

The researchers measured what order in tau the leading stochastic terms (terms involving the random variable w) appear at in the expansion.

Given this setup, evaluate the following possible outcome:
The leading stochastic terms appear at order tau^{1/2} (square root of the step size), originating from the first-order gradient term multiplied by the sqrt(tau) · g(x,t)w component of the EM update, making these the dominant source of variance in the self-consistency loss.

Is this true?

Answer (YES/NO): NO